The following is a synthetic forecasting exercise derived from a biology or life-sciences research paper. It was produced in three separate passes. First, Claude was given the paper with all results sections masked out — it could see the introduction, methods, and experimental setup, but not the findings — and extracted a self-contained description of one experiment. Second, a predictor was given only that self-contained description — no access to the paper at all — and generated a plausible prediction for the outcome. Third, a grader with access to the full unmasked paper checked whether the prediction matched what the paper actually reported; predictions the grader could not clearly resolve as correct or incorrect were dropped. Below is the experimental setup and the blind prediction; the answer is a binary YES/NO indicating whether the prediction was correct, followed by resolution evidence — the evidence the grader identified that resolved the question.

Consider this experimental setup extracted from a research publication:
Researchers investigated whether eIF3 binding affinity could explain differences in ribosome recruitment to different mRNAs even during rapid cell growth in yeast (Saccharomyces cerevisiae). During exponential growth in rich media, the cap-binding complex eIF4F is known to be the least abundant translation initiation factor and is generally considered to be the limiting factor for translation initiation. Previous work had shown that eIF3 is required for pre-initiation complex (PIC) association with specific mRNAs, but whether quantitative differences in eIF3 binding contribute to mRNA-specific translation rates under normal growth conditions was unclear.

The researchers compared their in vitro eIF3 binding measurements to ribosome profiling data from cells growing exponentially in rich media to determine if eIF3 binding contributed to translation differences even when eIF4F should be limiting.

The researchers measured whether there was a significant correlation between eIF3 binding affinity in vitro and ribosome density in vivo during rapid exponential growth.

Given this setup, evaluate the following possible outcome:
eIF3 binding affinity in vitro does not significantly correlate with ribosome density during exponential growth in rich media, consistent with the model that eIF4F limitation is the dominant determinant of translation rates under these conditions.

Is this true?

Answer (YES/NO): NO